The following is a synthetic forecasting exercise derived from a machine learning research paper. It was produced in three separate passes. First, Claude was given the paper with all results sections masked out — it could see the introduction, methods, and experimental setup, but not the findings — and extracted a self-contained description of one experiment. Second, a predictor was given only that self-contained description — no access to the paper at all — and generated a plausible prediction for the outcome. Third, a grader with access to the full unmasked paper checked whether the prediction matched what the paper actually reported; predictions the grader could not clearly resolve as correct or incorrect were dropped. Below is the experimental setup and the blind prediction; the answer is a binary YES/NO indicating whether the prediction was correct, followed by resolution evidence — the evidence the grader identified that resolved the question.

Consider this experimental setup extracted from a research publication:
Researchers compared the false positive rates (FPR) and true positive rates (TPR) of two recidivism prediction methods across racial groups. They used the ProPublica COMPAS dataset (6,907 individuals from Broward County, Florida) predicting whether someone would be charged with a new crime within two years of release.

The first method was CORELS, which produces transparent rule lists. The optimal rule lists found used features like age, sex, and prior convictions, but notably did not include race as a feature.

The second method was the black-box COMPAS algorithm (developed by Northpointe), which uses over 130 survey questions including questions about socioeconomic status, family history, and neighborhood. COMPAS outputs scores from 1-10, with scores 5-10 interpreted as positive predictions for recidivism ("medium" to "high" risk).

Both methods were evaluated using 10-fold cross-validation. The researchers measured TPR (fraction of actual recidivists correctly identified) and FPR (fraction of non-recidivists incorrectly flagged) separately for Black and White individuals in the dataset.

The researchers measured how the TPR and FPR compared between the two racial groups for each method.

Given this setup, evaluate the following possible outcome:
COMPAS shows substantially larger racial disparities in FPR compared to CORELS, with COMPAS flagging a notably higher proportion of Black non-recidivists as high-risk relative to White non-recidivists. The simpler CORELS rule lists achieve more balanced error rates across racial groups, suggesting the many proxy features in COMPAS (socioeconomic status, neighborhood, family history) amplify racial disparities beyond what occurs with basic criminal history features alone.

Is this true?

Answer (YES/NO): NO